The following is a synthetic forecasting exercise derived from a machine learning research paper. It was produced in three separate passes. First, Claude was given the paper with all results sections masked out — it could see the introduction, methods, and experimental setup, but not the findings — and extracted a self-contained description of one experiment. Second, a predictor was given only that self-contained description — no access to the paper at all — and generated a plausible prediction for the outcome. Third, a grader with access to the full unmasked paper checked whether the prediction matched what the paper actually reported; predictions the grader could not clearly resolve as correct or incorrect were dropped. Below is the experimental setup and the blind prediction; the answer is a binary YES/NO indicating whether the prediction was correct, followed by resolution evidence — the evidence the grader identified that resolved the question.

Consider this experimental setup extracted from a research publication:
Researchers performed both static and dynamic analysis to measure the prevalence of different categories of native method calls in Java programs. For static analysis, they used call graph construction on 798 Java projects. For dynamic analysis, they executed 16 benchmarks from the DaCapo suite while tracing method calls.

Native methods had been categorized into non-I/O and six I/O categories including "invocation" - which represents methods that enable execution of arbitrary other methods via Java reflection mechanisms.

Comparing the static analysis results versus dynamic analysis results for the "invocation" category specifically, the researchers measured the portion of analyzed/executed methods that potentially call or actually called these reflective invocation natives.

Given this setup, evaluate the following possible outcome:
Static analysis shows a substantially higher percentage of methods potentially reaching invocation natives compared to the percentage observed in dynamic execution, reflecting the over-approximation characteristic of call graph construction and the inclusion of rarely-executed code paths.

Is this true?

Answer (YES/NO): YES